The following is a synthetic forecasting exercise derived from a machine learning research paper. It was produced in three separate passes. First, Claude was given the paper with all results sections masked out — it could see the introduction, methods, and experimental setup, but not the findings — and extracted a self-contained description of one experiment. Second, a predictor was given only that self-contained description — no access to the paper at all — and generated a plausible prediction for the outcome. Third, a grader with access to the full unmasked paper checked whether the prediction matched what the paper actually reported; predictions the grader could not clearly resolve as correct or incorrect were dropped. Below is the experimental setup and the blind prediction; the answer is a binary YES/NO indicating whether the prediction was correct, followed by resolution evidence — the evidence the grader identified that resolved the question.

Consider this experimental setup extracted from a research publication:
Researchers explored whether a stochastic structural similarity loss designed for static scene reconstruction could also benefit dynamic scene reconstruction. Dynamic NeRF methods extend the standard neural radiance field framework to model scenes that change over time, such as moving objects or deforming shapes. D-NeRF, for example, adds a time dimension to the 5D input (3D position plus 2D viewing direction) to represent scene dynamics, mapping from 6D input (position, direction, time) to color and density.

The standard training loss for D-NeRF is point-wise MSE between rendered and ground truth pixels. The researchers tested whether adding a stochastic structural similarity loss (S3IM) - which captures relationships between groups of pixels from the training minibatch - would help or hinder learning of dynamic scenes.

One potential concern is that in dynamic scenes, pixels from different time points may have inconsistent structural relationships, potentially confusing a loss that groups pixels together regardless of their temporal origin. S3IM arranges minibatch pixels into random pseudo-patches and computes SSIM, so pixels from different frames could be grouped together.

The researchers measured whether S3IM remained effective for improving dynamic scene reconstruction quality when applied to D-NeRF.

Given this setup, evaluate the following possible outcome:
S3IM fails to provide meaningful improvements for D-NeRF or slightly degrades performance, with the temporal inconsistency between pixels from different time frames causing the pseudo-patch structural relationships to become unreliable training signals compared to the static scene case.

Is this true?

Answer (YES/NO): NO